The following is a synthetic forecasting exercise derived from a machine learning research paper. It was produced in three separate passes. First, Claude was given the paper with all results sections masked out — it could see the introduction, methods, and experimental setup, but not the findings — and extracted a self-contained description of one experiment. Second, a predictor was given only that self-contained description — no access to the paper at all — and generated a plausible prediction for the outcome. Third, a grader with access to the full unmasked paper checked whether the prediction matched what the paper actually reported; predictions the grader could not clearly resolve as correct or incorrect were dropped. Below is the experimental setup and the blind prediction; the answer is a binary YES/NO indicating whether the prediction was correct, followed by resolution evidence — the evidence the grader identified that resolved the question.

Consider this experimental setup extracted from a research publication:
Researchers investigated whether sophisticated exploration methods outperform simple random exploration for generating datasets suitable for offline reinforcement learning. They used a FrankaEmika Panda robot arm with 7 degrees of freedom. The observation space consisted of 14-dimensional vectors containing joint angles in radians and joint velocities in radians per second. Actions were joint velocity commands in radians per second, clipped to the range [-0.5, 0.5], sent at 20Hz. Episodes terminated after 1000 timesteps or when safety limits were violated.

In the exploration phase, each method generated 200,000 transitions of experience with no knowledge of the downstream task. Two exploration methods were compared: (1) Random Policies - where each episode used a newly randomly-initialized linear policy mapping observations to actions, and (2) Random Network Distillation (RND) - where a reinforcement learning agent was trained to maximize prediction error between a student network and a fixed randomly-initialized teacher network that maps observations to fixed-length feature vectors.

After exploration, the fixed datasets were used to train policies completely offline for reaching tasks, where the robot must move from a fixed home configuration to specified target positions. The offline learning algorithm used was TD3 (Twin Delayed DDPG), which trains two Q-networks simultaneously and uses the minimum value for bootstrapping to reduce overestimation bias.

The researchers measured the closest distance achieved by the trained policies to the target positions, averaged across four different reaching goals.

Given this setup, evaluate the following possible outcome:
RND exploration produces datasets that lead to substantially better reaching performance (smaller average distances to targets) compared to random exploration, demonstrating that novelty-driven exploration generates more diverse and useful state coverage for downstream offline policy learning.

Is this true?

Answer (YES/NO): NO